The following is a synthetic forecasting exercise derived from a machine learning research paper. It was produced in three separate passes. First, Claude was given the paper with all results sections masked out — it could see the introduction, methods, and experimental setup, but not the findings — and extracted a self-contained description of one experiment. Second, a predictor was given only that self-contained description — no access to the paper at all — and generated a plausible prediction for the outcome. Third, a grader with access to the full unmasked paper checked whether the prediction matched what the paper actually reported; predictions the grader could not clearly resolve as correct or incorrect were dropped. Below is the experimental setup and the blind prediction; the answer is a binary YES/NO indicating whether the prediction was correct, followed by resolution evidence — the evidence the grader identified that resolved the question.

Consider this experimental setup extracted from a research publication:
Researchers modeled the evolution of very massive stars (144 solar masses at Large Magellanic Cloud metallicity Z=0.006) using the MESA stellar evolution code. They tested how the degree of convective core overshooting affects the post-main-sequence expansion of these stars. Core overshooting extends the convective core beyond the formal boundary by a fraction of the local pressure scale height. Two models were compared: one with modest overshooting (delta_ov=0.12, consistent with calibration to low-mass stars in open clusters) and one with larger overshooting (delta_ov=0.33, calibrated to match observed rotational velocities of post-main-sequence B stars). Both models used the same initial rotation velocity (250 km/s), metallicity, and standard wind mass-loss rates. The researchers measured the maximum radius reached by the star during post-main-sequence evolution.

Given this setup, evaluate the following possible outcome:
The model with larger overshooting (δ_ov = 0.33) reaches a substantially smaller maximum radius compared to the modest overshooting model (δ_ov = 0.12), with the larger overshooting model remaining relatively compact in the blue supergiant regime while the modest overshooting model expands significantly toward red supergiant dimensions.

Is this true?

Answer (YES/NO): NO